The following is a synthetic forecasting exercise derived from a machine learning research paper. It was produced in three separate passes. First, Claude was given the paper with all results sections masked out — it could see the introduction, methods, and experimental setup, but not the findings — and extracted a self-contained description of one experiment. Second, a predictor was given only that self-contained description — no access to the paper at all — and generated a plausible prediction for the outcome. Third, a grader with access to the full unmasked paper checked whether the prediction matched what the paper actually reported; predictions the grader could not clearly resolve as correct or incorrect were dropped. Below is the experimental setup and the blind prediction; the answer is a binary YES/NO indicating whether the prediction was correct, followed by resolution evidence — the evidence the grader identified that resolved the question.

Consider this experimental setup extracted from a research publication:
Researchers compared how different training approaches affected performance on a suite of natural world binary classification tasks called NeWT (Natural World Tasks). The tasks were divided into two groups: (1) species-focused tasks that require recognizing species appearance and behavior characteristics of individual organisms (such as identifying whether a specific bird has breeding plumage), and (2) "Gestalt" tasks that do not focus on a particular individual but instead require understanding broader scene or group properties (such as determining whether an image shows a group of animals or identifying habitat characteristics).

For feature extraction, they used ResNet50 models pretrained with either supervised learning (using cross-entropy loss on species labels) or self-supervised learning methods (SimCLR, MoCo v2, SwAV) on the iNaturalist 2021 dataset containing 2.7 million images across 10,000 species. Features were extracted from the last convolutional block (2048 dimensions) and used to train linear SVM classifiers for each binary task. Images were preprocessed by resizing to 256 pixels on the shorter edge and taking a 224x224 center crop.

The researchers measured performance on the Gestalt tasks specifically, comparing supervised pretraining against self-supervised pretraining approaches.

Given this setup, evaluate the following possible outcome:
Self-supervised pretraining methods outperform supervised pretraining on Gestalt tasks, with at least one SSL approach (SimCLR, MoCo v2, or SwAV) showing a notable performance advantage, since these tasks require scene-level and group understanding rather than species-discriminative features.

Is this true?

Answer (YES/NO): YES